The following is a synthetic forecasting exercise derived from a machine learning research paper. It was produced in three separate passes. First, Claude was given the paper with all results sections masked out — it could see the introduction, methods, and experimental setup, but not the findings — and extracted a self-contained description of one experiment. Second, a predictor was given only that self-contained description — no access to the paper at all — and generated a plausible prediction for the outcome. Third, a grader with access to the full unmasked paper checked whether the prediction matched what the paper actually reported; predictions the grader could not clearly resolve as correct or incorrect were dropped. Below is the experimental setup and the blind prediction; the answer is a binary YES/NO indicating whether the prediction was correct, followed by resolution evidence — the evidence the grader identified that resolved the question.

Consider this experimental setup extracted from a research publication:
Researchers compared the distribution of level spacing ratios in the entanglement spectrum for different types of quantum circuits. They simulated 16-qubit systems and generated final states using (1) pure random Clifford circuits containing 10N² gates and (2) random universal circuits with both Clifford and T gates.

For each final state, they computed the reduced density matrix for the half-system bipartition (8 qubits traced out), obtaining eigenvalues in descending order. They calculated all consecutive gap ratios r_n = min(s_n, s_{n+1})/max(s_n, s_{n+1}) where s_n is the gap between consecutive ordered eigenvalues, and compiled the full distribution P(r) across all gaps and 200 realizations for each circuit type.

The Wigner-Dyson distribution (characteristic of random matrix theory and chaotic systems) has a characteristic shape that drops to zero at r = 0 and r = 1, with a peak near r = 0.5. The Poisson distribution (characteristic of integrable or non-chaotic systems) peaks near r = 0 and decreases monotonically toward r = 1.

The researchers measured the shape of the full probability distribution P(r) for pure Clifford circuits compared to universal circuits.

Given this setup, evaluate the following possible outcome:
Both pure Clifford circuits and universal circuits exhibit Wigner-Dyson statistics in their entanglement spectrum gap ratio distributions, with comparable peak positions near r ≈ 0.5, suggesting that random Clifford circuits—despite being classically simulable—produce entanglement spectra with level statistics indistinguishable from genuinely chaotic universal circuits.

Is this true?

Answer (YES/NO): NO